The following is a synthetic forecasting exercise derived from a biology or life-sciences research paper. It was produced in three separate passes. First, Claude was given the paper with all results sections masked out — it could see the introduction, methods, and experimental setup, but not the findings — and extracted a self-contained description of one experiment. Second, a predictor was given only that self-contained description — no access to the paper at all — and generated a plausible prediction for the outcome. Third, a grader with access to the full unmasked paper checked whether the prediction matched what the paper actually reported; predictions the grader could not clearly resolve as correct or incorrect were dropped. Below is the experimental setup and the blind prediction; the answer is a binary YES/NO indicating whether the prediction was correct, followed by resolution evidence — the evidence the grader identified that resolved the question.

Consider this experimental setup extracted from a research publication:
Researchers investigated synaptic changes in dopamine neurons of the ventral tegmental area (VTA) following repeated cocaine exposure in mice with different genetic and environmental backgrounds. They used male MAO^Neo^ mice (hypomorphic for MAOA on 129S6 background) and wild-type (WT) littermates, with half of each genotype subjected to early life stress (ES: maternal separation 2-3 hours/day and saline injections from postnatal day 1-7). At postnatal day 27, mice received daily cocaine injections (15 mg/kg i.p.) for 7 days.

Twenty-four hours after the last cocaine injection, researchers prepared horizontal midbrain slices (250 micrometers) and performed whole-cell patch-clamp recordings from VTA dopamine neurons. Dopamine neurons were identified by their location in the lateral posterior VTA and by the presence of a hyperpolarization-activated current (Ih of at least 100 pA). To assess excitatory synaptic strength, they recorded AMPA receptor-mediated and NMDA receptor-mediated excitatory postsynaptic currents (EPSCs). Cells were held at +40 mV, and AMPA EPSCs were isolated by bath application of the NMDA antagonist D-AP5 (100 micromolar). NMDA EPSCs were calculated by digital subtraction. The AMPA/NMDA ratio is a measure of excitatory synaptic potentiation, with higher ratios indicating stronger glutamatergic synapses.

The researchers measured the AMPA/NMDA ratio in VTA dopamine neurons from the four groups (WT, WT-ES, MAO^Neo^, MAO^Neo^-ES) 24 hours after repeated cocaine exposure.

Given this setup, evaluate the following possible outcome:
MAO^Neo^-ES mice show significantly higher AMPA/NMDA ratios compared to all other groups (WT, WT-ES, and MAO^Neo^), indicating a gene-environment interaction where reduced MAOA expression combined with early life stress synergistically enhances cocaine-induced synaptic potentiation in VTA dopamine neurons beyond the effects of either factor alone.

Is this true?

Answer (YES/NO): NO